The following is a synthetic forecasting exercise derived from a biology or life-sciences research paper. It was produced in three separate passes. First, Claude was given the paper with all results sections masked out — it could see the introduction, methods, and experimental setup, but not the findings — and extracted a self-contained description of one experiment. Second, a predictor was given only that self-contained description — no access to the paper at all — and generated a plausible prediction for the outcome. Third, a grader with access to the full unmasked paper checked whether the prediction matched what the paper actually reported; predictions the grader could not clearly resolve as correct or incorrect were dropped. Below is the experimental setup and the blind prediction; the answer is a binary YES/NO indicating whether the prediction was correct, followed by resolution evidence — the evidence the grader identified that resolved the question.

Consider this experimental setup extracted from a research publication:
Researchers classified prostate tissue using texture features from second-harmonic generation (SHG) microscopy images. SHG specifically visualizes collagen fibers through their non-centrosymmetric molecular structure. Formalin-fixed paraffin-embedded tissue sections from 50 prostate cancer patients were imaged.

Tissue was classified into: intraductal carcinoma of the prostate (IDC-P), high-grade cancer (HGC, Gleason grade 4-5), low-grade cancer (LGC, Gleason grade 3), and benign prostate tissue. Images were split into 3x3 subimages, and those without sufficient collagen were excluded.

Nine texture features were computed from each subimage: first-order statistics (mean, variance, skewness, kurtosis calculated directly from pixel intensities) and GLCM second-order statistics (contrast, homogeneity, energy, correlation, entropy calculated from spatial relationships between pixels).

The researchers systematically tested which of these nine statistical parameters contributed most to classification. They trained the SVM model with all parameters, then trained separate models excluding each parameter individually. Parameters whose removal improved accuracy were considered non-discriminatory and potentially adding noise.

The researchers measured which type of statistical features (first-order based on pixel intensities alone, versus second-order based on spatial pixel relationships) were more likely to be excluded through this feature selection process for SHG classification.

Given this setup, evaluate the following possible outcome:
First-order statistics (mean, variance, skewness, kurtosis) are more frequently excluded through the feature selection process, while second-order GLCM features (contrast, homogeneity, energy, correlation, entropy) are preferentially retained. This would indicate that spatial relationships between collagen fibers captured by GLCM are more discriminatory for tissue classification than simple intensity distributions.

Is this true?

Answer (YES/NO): YES